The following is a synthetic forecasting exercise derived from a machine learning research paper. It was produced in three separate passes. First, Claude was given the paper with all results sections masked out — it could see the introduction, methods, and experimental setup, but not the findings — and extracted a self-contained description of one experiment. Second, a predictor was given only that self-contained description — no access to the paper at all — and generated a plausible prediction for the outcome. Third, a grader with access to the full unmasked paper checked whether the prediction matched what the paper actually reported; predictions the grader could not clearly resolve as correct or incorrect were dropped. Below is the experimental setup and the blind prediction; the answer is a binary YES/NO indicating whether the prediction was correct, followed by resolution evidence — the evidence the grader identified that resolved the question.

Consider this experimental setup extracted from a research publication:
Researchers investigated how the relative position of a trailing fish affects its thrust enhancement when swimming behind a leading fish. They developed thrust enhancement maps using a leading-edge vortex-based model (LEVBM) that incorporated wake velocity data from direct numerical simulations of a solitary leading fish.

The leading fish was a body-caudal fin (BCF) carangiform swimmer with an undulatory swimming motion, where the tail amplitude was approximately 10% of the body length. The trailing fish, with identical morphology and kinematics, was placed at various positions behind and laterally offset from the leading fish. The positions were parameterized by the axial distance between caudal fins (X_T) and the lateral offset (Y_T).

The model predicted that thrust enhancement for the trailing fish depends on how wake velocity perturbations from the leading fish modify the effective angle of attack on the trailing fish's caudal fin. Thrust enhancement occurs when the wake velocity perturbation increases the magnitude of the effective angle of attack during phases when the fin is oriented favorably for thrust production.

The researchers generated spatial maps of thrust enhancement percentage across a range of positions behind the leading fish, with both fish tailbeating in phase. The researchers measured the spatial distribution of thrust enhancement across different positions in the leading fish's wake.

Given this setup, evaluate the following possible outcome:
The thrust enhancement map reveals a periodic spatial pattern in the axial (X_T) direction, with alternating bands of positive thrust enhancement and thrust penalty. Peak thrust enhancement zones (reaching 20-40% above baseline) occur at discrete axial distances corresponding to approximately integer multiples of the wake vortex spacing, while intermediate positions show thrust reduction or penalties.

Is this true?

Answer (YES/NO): YES